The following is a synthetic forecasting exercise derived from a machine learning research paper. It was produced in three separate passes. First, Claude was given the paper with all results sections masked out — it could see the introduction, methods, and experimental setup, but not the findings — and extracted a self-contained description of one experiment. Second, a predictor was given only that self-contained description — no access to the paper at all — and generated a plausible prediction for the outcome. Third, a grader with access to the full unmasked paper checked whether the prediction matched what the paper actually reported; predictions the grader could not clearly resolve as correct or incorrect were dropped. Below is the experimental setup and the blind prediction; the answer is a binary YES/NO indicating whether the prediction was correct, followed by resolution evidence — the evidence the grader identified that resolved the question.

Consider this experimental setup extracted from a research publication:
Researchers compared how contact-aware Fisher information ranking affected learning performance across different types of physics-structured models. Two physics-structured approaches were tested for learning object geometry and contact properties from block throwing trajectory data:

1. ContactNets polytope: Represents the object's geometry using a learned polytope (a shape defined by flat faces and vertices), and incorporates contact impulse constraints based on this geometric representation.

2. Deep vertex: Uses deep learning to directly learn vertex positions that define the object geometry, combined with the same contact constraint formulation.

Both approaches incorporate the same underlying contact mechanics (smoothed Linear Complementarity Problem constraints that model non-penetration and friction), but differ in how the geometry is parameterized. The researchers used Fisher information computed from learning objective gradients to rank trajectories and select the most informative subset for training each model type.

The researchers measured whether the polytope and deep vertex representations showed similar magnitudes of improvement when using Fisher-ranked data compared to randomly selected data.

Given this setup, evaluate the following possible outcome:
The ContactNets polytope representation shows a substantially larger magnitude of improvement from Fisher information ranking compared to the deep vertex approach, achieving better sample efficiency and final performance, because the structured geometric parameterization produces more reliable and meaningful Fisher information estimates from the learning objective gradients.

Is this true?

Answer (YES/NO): NO